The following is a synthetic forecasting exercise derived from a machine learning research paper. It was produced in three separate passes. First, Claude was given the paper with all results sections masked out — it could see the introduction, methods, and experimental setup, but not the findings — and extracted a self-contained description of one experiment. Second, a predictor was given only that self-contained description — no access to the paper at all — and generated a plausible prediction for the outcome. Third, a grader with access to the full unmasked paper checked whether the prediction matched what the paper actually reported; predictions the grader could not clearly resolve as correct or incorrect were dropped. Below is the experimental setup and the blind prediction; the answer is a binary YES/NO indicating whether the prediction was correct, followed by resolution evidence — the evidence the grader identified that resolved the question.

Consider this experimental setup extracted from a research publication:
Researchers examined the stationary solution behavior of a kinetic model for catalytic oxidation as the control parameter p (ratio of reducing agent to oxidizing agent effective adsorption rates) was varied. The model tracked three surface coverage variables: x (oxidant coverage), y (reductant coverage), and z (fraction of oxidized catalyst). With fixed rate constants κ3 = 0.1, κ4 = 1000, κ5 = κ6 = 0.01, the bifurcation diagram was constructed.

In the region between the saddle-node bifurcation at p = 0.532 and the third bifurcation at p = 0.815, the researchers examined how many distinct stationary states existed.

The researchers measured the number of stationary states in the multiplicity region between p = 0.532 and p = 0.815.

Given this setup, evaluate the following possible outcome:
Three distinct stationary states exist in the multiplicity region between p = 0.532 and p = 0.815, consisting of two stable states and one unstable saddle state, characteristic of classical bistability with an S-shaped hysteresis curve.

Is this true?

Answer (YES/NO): NO